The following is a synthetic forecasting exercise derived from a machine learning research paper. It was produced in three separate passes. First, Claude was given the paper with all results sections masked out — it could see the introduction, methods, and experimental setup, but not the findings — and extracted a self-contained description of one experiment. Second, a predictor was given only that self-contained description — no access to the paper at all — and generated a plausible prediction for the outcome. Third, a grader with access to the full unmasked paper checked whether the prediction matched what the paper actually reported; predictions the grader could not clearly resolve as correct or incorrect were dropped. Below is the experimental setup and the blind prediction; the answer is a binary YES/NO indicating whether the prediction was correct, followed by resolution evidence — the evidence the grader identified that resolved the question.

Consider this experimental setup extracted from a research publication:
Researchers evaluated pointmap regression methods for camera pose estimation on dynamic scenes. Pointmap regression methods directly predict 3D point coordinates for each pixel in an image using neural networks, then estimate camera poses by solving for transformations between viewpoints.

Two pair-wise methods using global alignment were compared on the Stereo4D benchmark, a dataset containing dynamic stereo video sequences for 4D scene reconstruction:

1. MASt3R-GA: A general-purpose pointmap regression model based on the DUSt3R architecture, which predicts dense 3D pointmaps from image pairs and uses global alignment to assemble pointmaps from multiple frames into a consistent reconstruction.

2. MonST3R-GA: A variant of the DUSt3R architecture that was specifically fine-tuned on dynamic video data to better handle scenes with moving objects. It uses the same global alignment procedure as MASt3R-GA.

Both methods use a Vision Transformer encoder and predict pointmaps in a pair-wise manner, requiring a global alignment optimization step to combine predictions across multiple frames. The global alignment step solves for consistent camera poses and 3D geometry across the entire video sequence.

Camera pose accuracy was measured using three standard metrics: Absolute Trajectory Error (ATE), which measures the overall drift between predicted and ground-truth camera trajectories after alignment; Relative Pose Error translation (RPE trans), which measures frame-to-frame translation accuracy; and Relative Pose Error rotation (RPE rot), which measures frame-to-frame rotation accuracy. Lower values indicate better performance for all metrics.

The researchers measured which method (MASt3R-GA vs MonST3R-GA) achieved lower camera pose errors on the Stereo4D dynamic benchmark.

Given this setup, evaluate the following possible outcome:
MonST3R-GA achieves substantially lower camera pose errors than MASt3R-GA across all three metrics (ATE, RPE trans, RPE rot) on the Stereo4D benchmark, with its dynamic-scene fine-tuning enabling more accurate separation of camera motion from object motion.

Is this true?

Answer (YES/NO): NO